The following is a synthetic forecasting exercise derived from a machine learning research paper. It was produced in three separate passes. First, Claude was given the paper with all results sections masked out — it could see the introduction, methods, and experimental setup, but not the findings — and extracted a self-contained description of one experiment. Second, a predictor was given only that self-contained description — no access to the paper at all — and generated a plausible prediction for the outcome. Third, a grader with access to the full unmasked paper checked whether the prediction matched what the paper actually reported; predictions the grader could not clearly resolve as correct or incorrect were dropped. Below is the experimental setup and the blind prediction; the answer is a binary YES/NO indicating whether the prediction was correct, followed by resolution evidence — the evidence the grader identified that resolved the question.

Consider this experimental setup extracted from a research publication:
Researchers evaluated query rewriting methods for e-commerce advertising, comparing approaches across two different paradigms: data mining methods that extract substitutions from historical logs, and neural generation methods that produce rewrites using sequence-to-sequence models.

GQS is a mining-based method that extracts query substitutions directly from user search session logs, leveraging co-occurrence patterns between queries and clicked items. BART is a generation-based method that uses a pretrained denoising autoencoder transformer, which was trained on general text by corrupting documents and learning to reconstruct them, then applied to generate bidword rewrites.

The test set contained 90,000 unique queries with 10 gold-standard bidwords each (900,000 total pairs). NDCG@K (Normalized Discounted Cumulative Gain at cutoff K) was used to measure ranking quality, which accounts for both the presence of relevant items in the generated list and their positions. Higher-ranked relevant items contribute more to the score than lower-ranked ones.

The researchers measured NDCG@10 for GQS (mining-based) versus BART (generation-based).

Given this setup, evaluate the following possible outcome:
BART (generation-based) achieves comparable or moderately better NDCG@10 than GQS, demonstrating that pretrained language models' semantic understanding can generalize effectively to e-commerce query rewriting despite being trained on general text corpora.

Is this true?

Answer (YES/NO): NO